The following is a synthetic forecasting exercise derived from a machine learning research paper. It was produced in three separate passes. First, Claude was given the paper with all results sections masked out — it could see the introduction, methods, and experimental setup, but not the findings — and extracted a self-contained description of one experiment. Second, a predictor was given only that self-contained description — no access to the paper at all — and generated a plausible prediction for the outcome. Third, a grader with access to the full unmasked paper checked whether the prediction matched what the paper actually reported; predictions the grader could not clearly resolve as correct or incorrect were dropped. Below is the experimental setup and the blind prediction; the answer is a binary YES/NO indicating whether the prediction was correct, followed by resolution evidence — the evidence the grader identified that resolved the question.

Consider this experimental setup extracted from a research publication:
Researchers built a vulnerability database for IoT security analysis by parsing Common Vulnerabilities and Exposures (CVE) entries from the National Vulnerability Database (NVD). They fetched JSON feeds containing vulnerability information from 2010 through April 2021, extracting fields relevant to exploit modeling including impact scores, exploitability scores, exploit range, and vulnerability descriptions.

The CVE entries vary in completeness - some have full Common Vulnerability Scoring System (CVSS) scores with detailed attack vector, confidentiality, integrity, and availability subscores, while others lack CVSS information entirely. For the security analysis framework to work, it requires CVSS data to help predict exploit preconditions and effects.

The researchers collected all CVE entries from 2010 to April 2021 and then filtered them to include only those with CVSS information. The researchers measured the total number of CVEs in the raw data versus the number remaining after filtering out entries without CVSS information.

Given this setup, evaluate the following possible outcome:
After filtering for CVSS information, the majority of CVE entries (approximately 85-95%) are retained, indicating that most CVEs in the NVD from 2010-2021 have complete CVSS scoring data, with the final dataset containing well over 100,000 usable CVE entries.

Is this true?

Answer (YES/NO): YES